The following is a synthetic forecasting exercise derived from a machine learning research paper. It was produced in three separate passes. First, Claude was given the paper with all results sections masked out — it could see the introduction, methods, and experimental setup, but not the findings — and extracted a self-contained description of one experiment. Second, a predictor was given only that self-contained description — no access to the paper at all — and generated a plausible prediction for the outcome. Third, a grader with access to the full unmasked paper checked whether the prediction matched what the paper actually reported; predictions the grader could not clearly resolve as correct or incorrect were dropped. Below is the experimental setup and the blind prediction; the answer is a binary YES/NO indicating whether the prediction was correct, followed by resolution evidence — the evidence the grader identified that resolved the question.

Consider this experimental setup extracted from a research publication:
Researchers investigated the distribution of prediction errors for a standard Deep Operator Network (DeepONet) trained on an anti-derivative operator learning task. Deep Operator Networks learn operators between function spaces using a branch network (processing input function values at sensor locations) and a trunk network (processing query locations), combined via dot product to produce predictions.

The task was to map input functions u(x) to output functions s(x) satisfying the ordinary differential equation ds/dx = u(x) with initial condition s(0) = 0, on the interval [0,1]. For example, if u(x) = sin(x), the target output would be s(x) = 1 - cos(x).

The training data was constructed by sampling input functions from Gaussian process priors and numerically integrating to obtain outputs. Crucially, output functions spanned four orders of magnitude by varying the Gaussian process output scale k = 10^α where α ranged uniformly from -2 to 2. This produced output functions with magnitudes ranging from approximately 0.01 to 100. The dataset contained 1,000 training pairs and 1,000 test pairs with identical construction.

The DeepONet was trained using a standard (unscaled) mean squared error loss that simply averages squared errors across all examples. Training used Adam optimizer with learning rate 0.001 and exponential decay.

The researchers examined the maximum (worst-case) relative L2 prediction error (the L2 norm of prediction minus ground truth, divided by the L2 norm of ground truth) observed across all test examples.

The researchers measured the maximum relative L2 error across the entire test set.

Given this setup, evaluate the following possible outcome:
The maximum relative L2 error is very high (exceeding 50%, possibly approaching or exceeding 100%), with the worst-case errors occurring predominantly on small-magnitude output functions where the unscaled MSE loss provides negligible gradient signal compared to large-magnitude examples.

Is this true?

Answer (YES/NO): NO